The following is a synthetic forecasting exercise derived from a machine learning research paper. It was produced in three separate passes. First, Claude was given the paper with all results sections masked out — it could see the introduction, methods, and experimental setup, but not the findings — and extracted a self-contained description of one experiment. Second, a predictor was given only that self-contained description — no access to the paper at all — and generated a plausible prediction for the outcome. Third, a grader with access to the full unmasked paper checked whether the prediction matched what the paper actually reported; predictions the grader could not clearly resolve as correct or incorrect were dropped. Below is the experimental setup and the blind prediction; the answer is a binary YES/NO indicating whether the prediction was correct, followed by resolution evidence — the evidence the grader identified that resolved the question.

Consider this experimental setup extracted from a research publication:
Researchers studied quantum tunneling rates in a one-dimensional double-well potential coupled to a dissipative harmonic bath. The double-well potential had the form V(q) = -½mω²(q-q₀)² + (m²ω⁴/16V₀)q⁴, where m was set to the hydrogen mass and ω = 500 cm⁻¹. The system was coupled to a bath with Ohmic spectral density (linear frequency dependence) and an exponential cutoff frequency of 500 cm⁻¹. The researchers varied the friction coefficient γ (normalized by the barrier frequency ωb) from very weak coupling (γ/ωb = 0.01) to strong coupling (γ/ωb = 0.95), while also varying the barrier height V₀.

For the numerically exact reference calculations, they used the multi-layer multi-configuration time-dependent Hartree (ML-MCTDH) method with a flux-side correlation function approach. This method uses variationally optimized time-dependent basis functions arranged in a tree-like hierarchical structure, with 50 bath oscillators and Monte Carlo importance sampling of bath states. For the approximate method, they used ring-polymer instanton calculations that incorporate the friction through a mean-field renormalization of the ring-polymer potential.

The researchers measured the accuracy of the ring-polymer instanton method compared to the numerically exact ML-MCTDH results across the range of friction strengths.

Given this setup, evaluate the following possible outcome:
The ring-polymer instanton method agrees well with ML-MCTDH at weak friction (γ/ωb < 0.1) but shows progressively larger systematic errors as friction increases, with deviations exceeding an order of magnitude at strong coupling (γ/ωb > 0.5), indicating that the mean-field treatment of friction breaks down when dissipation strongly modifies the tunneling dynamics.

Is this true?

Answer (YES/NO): NO